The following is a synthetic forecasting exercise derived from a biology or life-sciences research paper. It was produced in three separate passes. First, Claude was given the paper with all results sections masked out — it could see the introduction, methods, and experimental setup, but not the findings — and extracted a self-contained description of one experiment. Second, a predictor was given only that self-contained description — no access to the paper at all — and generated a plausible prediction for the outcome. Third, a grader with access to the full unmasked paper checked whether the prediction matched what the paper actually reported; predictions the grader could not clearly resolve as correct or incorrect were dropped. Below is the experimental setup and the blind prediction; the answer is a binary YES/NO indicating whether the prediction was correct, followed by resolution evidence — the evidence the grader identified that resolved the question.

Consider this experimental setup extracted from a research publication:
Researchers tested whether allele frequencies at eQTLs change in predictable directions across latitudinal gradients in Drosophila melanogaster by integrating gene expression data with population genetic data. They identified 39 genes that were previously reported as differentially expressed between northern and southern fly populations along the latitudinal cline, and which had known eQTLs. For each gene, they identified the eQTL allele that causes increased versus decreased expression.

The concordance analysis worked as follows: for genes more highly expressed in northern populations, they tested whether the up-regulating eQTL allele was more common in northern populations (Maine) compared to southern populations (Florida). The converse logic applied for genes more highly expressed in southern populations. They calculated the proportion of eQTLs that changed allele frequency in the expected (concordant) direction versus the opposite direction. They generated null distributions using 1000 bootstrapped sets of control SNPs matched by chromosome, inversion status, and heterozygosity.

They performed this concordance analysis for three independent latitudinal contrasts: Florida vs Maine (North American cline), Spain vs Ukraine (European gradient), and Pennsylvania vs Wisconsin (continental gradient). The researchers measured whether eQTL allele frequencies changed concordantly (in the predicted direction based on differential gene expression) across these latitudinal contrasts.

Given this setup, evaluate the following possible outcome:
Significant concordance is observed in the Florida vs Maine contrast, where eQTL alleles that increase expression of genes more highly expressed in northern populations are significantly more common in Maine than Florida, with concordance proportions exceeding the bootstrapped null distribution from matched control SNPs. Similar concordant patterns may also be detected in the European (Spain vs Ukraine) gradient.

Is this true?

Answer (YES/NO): YES